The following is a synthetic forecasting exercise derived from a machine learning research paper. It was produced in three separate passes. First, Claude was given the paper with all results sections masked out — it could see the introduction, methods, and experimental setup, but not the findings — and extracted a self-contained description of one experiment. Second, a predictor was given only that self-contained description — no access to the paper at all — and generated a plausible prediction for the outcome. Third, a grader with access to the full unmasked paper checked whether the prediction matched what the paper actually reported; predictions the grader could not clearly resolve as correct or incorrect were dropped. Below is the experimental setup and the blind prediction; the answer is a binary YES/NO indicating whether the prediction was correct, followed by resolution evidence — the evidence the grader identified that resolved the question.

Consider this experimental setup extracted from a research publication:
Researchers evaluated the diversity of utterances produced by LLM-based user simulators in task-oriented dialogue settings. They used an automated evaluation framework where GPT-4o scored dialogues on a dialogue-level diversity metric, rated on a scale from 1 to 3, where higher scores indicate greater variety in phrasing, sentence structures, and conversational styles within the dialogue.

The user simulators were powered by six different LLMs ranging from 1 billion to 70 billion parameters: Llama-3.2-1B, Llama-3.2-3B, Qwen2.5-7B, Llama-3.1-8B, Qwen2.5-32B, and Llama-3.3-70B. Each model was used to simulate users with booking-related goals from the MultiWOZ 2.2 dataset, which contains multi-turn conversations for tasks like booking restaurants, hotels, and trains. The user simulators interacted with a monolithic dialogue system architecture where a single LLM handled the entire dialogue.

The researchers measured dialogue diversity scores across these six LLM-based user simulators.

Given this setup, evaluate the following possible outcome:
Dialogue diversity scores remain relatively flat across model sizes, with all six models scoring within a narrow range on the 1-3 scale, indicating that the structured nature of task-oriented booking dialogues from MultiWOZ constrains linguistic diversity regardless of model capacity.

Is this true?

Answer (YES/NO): YES